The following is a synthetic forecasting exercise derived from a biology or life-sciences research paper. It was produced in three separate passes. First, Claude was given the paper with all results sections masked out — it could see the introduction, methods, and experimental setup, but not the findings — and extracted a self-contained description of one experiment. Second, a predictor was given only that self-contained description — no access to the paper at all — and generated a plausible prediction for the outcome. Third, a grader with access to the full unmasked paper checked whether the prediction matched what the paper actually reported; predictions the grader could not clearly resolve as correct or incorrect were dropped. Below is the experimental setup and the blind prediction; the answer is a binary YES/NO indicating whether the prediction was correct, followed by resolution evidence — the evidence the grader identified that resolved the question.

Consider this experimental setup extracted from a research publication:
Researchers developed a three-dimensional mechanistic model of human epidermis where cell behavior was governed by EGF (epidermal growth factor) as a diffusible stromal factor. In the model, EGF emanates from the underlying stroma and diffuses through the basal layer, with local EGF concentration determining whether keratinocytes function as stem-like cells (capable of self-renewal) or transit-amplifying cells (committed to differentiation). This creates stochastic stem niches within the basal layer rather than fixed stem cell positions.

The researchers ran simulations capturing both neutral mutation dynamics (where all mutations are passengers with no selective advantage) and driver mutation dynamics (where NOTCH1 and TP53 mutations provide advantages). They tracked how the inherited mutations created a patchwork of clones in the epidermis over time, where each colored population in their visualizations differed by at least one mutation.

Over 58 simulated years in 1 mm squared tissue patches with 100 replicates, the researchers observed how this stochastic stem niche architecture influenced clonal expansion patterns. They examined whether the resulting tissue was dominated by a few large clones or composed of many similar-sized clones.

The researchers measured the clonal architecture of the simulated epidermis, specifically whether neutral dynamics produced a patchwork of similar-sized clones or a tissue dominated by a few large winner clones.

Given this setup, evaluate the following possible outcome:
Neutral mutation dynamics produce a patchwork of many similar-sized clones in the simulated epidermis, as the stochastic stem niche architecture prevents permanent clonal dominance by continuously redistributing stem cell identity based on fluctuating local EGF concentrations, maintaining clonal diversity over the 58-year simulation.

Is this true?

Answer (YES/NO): YES